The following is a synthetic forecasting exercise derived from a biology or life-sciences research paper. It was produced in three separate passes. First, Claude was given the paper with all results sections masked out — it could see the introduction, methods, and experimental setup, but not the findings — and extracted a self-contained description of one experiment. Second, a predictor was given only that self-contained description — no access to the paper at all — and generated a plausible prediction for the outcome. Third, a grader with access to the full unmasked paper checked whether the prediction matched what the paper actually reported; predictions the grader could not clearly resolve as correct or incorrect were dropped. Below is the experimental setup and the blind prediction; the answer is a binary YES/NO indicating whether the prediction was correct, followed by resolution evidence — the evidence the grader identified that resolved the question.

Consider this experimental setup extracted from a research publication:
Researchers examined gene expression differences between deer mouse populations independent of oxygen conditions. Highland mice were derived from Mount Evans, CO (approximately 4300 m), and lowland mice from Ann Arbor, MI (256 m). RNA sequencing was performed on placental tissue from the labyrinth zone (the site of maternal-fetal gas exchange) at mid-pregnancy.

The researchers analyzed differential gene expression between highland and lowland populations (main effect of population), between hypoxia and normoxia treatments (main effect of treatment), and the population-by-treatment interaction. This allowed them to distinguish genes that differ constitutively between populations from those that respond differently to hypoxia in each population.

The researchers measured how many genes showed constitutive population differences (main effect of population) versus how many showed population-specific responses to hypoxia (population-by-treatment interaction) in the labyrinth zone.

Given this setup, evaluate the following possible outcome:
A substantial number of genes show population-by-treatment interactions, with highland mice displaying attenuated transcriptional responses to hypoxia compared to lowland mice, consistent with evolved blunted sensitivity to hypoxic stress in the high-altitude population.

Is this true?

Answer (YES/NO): NO